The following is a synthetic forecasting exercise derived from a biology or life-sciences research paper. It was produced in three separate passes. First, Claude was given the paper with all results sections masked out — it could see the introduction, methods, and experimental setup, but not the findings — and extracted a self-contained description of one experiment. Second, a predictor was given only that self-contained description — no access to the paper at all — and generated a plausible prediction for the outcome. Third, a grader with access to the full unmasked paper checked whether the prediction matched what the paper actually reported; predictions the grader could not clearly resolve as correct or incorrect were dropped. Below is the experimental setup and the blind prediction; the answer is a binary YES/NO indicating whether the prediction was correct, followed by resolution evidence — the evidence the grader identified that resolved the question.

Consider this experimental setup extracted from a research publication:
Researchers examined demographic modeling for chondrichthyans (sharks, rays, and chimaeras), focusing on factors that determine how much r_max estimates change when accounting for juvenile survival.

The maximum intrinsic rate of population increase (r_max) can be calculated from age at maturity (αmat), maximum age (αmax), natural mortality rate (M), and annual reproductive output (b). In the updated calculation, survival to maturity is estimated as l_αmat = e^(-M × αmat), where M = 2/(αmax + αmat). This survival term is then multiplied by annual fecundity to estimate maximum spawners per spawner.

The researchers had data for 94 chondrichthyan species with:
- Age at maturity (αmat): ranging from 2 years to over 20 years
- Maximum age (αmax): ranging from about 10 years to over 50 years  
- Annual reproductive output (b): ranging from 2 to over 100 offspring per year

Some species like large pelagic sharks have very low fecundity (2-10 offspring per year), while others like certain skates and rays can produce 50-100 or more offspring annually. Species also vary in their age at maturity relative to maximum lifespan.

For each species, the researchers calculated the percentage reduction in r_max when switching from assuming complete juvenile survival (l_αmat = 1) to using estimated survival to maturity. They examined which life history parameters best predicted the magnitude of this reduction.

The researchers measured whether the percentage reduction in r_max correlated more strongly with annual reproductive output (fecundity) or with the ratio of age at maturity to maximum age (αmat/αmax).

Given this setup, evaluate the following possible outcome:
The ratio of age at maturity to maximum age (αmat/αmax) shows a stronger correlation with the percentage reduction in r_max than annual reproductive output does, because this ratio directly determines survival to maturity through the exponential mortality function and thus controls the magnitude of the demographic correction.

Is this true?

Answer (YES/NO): YES